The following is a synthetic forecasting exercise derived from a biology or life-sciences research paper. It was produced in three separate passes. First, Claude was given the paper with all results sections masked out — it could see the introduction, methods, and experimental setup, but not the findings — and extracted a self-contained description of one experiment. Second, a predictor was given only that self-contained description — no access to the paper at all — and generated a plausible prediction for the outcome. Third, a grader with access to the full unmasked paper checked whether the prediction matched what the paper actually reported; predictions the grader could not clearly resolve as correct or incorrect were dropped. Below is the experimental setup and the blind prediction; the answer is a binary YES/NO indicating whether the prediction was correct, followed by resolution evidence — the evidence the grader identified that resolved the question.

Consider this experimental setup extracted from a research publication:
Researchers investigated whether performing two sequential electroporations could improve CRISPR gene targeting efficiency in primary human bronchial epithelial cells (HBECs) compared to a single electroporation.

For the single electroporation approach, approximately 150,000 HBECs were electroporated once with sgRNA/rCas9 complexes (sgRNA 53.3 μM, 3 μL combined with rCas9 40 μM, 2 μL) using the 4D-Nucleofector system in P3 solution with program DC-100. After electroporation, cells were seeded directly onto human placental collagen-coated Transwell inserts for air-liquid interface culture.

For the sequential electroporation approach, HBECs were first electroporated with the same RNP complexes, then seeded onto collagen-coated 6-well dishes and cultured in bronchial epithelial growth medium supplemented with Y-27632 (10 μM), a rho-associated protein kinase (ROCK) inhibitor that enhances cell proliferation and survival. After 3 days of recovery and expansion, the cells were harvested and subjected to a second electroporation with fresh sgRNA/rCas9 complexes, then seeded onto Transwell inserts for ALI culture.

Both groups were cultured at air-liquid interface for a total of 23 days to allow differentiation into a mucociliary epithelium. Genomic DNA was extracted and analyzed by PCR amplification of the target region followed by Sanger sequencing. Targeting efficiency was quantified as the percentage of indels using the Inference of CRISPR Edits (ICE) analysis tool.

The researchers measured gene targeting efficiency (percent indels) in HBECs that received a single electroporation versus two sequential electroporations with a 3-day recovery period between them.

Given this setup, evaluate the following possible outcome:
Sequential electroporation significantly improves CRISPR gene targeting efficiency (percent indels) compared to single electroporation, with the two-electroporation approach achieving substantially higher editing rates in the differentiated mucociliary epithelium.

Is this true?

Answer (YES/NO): YES